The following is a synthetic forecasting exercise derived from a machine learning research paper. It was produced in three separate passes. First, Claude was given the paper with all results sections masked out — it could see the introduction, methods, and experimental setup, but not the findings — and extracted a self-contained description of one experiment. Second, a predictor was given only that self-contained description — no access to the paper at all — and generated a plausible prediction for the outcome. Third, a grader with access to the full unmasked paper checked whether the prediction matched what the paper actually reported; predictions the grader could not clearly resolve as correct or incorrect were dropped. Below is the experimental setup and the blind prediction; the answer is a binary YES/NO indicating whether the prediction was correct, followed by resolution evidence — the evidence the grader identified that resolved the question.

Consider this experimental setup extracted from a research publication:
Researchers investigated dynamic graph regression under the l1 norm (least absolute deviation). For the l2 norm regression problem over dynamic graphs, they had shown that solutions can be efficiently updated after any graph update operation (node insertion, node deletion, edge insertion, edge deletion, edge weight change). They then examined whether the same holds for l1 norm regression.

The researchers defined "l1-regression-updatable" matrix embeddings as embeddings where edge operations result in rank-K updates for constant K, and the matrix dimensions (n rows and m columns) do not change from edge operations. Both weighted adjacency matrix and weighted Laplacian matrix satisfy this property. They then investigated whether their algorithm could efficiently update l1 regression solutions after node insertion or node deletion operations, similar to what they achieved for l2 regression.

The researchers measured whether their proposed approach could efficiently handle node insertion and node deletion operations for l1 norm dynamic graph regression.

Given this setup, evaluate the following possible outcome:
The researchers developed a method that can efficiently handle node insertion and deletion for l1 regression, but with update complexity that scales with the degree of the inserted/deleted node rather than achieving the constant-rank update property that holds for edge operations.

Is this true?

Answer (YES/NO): NO